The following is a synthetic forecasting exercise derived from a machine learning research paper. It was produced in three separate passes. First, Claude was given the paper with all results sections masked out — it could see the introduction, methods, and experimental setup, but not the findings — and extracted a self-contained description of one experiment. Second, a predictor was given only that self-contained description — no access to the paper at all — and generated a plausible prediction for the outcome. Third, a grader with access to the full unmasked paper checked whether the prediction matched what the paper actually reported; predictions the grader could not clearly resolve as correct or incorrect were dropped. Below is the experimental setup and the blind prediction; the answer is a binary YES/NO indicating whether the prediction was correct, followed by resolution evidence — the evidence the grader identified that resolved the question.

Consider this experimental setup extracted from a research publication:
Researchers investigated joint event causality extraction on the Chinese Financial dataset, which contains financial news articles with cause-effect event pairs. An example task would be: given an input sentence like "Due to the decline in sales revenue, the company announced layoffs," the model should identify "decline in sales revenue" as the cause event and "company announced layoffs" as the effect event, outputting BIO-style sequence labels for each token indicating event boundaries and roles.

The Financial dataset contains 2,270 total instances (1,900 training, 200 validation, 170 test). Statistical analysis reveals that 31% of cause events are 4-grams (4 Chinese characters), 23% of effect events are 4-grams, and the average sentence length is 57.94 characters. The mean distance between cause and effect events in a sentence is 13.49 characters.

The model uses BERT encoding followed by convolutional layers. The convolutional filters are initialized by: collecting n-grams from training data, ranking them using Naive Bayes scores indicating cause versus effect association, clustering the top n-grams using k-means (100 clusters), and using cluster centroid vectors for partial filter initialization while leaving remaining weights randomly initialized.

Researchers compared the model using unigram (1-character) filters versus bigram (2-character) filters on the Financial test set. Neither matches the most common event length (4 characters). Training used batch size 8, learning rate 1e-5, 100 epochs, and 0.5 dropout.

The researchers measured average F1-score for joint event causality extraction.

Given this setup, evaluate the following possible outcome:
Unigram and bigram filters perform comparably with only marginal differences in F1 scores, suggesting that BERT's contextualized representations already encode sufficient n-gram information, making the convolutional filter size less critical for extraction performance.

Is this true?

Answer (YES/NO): NO